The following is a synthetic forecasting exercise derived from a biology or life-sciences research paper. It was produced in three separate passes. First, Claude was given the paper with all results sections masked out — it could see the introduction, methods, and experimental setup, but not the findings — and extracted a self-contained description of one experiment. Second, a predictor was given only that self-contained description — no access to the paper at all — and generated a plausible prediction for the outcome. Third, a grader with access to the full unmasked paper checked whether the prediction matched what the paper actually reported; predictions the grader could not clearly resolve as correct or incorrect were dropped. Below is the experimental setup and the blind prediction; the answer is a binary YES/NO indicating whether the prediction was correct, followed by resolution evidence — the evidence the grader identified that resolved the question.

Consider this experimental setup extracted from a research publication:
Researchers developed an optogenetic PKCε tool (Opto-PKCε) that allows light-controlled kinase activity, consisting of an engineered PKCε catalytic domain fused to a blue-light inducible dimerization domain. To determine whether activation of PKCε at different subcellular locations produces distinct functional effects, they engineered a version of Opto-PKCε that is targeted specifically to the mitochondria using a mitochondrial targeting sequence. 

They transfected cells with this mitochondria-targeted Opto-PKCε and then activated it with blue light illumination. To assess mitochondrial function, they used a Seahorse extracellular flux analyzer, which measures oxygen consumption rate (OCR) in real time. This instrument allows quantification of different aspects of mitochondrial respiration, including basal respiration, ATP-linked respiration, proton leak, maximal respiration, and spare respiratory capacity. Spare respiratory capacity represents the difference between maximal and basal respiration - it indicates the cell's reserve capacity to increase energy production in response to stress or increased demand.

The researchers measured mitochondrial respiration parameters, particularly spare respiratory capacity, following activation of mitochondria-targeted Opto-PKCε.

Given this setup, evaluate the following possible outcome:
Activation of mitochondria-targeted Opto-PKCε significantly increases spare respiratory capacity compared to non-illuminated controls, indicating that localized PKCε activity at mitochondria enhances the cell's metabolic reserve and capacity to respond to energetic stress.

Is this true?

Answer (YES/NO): NO